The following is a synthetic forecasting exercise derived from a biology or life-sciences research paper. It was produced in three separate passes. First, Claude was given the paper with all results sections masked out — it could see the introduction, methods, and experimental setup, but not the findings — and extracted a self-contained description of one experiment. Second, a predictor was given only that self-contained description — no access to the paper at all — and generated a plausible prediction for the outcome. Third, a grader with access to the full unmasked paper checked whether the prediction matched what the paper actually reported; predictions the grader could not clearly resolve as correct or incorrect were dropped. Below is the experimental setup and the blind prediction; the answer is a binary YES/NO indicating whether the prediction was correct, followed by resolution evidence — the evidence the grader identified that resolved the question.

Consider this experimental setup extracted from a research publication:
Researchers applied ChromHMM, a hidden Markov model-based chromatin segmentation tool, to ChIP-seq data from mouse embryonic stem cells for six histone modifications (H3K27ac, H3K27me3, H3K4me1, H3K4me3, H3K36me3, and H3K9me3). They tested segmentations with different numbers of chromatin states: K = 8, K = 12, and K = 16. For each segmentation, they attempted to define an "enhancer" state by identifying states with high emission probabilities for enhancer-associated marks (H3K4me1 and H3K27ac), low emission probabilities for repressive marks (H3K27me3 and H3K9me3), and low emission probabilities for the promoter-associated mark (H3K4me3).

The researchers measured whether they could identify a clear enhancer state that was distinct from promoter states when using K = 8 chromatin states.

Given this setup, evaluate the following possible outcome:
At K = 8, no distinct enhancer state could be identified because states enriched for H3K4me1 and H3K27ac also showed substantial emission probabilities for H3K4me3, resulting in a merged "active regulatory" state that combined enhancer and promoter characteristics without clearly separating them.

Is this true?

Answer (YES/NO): NO